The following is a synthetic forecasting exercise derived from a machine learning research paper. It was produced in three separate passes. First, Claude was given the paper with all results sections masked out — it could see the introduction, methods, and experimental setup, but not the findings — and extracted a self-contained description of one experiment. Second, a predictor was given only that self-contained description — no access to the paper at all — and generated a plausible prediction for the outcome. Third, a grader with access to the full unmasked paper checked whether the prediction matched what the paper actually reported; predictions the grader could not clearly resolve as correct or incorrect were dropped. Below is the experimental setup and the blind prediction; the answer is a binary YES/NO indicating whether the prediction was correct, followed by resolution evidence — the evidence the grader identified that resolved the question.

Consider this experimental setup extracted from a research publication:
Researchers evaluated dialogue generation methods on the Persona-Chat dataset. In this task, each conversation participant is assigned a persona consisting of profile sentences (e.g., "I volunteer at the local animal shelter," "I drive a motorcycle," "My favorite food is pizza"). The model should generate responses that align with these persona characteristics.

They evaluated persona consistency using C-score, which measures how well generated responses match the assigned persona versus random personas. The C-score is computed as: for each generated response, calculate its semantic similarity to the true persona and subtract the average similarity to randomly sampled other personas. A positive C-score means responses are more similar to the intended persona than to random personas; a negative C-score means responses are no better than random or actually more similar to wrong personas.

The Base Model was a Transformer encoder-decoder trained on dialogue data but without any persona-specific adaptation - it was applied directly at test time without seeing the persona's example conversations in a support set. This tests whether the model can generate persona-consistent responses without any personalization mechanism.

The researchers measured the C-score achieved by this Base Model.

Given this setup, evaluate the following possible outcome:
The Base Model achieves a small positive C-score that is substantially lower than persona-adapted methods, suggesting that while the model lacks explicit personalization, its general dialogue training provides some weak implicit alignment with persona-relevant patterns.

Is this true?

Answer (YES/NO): NO